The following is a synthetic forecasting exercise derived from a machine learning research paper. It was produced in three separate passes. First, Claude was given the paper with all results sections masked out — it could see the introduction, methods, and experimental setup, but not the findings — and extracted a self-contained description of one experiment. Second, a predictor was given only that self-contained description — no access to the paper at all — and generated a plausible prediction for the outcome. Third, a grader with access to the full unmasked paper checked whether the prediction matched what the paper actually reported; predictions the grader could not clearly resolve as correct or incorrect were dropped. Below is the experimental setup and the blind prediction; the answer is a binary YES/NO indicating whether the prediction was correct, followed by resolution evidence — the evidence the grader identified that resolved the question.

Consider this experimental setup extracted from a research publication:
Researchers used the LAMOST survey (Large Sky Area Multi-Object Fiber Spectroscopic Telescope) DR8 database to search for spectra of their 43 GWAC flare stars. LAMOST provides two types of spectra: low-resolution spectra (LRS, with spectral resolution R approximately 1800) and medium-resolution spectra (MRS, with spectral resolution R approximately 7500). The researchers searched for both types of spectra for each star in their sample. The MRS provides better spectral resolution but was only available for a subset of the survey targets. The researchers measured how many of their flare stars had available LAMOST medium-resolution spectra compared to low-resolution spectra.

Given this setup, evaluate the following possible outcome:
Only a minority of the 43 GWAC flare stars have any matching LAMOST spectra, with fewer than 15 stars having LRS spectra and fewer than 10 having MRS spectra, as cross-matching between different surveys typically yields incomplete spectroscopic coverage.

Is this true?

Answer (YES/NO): NO